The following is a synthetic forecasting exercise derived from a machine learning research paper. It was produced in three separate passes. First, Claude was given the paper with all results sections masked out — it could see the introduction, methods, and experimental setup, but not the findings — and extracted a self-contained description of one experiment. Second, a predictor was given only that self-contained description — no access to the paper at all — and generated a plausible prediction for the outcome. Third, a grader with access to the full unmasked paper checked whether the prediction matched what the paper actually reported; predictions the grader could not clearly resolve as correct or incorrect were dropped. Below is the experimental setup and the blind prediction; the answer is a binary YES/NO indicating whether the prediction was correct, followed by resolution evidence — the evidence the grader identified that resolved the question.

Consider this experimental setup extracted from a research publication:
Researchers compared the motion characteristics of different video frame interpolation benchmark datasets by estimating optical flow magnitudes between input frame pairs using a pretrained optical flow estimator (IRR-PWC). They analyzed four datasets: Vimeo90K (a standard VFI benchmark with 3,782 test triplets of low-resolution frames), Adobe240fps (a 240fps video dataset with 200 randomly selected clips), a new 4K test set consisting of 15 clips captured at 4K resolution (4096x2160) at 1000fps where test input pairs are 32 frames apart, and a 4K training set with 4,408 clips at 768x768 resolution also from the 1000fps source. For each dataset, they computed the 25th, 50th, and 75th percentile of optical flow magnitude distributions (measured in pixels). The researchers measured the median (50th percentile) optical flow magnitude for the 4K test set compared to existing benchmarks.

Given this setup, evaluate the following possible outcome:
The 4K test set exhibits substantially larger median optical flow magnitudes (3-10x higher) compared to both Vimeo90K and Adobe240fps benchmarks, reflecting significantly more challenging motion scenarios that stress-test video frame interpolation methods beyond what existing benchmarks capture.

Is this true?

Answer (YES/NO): NO